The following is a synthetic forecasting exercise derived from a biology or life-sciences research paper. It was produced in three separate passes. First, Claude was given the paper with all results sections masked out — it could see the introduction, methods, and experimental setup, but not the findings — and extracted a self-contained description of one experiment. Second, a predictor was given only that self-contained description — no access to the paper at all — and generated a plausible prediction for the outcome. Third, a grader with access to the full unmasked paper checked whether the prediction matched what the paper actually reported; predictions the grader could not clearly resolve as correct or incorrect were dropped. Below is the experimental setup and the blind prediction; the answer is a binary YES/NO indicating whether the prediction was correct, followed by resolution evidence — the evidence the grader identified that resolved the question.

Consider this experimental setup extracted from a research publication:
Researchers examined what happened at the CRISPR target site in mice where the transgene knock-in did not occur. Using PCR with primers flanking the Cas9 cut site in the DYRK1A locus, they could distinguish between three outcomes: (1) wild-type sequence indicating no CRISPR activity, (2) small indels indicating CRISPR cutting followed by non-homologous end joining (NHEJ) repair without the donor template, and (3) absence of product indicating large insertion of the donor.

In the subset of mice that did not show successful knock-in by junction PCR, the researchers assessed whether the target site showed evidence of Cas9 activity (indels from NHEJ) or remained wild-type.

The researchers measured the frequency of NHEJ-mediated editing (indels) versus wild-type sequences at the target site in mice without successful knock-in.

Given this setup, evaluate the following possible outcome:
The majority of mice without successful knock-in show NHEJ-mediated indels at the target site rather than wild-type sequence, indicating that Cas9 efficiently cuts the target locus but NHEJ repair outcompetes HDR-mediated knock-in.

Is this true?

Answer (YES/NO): YES